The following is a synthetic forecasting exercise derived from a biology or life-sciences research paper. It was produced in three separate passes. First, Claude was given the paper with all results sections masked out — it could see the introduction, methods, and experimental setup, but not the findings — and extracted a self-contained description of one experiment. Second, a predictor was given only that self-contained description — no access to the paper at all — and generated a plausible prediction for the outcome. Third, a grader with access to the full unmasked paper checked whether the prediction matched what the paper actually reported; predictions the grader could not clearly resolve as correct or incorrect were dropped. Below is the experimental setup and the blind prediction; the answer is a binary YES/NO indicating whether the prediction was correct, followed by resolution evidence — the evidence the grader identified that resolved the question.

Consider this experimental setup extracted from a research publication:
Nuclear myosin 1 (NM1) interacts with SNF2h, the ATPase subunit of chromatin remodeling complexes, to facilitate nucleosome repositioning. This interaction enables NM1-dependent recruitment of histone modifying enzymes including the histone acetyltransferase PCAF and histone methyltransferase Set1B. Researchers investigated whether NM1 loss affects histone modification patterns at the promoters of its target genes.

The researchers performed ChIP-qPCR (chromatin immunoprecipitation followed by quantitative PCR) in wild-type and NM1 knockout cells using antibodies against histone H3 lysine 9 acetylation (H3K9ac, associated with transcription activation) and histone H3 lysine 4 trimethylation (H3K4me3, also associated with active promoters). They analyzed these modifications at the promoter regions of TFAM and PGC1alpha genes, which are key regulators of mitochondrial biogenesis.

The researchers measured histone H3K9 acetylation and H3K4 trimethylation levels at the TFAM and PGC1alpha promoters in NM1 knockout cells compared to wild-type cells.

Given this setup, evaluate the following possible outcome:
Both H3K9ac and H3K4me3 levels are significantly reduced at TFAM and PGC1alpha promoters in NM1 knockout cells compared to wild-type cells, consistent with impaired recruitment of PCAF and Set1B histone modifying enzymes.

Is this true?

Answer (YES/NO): YES